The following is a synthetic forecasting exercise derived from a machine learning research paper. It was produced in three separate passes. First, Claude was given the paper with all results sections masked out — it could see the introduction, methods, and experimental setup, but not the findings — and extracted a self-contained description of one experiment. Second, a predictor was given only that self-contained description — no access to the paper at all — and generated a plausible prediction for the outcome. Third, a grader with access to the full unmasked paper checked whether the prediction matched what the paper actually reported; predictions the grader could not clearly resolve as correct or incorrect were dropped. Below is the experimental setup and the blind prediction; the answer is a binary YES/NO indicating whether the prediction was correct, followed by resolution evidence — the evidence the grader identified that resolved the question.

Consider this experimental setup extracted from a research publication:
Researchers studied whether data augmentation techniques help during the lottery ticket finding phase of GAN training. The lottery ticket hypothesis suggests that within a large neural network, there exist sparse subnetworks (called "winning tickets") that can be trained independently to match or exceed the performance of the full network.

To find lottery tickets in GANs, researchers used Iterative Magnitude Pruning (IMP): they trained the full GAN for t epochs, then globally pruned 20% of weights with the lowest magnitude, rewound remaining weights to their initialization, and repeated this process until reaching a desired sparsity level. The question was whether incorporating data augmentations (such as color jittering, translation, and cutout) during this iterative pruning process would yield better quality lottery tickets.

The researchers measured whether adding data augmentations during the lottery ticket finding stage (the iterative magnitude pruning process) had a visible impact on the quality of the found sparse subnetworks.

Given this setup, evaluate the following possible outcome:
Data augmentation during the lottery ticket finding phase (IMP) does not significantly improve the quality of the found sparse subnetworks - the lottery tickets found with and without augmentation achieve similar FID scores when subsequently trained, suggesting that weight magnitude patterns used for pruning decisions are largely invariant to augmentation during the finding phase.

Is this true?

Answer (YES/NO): YES